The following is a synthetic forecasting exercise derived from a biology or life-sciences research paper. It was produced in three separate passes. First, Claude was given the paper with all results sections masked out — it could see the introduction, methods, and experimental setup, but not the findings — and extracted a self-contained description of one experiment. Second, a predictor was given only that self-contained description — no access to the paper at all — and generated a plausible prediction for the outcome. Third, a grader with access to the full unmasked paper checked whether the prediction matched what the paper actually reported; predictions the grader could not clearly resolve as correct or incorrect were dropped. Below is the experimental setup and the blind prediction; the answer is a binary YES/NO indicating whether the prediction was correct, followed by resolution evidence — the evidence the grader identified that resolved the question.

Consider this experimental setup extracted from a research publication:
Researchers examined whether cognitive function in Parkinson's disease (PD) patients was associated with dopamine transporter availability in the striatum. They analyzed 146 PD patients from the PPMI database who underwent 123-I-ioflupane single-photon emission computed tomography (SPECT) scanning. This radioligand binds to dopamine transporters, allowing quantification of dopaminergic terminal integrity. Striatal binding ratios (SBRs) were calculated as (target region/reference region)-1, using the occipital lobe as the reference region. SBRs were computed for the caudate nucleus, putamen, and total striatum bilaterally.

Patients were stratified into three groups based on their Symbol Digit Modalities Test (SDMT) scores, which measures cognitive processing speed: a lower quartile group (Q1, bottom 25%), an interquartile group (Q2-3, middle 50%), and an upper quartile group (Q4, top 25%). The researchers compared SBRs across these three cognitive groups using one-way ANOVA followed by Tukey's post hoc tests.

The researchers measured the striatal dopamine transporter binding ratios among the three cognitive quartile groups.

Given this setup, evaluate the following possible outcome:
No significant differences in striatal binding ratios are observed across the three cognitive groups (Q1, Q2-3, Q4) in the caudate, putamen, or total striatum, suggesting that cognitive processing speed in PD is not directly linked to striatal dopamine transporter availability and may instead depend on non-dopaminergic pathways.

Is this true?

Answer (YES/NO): NO